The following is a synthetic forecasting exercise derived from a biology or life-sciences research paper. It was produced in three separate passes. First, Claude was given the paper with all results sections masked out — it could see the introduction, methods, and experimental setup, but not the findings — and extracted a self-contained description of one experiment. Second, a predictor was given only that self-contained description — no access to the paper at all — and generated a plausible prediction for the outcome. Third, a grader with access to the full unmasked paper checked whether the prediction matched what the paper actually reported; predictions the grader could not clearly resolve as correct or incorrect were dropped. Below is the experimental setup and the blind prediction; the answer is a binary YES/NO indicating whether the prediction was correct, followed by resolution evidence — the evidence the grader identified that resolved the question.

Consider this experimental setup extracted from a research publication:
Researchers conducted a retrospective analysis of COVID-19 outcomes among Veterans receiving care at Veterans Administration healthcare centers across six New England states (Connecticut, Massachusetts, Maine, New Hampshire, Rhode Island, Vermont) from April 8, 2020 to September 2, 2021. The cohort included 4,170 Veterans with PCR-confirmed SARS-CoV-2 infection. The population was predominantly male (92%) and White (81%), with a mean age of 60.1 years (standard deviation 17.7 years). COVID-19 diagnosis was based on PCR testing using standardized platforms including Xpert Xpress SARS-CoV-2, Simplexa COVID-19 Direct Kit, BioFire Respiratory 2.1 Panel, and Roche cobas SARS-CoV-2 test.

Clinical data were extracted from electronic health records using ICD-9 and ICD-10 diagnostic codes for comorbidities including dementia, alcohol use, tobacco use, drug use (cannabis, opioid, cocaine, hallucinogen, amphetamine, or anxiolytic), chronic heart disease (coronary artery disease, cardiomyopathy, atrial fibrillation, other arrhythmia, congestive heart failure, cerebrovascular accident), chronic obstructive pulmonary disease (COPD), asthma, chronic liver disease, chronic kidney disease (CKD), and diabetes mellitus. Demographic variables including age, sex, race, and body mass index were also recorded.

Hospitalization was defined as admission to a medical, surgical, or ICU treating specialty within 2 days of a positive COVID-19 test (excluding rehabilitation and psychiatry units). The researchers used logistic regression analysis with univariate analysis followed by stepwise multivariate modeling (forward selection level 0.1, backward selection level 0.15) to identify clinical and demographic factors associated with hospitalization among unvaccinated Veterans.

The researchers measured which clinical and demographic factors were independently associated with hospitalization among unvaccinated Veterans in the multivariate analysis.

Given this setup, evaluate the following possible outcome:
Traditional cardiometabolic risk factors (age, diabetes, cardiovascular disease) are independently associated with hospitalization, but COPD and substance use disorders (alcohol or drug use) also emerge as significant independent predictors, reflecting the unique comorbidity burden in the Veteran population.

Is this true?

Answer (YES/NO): NO